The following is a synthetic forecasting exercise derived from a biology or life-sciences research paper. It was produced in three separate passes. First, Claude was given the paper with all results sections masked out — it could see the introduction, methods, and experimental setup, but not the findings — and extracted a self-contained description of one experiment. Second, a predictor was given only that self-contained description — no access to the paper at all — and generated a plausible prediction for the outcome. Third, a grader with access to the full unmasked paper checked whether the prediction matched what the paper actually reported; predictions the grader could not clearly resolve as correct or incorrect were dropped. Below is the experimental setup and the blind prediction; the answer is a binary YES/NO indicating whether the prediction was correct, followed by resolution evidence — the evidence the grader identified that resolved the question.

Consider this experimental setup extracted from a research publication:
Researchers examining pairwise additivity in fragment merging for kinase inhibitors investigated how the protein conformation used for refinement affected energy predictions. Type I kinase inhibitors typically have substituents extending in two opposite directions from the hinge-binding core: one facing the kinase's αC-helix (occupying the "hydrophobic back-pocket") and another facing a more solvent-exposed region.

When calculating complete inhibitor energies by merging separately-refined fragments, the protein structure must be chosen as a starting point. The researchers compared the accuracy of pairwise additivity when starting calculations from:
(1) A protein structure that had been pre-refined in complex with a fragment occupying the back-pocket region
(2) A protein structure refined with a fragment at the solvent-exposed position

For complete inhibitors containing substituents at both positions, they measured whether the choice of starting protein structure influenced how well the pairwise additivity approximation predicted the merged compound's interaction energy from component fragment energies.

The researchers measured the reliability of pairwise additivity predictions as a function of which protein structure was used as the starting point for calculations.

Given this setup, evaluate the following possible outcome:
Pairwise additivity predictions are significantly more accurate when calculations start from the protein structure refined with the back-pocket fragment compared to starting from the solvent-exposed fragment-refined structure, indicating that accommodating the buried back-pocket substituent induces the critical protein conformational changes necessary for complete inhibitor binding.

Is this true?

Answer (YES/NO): YES